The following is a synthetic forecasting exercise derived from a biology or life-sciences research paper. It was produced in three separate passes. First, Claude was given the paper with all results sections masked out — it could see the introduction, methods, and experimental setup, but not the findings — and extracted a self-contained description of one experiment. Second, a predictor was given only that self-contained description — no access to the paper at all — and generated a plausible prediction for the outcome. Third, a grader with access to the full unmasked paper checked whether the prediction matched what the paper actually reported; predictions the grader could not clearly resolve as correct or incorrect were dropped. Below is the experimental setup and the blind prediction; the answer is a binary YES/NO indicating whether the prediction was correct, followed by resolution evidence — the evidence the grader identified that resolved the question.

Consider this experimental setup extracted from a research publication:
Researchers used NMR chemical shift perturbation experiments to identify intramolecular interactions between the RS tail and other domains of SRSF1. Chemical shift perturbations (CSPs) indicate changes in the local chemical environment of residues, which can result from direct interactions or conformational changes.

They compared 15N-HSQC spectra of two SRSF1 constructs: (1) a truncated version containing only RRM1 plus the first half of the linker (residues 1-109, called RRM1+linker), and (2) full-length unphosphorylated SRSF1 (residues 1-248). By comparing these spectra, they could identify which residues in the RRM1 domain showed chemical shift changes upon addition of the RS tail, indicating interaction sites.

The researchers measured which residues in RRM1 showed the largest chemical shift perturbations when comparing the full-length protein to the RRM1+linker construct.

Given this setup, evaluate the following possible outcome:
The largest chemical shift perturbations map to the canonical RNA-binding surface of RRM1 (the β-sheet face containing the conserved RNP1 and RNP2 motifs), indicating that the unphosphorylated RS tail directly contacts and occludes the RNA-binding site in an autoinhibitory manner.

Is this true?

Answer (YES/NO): NO